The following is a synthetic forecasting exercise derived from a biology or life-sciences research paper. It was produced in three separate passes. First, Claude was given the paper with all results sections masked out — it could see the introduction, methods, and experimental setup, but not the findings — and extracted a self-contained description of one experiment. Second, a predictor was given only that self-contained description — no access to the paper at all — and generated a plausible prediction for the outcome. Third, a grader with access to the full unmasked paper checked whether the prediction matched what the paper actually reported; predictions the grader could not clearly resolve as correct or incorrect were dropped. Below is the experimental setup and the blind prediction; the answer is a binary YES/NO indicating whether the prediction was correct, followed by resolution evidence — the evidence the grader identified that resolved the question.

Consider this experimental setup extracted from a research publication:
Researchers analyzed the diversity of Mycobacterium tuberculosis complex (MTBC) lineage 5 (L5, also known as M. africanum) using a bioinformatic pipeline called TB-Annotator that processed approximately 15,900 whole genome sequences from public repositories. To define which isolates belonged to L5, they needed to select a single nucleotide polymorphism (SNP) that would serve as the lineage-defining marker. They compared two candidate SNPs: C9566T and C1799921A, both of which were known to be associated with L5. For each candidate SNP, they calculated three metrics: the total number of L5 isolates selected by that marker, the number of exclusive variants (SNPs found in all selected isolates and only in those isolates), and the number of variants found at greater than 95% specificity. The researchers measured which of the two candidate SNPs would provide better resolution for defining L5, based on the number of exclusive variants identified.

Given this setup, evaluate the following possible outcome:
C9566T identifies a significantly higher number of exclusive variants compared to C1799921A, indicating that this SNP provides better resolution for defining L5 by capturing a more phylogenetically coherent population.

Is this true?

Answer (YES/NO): YES